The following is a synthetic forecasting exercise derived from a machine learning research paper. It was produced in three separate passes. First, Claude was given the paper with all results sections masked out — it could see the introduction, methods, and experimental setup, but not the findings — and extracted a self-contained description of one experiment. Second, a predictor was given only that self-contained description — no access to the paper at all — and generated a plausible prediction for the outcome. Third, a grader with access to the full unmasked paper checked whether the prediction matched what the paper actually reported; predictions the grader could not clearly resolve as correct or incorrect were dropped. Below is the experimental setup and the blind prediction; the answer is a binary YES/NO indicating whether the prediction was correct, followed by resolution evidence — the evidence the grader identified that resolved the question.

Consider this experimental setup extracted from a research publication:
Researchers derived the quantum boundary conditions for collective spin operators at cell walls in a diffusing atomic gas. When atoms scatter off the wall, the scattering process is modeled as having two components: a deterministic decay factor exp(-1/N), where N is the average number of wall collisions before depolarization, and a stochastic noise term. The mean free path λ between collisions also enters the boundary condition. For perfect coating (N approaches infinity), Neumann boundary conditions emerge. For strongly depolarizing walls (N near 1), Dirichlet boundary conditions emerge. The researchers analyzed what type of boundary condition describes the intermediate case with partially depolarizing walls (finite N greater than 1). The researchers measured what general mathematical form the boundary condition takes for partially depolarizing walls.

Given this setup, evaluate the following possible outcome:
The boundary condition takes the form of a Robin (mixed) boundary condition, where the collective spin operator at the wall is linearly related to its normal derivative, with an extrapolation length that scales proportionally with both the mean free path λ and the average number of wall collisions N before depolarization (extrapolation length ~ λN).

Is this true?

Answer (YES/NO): NO